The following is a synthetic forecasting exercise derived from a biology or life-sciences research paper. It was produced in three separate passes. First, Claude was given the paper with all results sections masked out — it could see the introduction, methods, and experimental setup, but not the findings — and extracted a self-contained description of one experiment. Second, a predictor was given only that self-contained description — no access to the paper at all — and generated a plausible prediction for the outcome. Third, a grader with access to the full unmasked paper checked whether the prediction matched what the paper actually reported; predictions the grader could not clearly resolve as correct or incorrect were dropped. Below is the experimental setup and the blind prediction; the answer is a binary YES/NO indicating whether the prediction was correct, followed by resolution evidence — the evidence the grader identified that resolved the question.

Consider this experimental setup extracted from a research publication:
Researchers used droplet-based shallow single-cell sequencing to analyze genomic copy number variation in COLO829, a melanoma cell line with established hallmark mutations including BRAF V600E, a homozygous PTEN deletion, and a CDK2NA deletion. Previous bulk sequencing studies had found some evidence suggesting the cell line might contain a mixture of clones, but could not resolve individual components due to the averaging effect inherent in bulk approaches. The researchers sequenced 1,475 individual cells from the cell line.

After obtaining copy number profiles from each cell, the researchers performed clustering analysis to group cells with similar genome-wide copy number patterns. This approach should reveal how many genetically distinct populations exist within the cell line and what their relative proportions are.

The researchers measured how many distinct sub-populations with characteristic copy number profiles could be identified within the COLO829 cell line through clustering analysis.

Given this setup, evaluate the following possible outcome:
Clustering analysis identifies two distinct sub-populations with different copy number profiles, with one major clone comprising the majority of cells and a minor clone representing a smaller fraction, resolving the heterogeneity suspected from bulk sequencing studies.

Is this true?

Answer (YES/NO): NO